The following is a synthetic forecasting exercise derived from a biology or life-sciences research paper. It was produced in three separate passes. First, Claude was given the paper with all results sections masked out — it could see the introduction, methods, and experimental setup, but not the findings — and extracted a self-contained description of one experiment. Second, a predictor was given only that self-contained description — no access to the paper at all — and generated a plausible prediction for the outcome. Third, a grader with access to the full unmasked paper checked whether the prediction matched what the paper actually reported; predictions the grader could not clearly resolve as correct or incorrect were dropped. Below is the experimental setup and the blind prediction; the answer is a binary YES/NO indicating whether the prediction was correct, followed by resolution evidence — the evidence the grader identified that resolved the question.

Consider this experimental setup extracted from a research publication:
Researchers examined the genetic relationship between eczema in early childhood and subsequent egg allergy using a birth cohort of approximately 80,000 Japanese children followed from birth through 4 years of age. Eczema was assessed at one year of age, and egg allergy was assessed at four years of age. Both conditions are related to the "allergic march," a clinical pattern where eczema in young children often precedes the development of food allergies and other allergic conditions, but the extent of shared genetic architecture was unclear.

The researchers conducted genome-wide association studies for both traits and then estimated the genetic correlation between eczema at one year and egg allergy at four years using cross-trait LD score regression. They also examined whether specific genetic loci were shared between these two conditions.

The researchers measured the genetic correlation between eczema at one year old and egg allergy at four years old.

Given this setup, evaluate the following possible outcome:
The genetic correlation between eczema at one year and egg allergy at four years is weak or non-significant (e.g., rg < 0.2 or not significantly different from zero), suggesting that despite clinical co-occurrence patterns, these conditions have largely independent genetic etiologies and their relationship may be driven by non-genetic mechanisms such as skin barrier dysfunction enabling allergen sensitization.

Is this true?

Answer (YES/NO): NO